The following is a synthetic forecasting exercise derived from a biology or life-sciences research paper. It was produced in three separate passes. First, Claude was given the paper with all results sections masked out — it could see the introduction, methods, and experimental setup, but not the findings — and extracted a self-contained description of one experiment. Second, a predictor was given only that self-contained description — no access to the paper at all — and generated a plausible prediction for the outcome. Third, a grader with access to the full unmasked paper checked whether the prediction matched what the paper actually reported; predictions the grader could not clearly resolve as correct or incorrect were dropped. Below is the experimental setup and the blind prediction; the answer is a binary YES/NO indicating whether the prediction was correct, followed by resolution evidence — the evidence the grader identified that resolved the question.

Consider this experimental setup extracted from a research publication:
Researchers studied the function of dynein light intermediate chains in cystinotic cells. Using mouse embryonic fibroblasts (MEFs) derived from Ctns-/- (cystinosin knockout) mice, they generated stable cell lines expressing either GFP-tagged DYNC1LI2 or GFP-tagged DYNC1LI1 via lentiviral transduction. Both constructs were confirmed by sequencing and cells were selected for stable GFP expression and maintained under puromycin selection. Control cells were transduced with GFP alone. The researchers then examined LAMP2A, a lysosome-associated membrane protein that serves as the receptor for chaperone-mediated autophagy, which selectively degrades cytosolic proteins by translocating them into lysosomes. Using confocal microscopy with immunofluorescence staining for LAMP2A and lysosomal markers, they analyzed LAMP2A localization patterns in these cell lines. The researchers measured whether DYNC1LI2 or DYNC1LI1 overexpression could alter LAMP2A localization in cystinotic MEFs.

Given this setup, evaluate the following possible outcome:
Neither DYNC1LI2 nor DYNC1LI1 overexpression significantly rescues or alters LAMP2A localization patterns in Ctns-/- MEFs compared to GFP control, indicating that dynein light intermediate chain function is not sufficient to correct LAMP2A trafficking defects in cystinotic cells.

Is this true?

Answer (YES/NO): NO